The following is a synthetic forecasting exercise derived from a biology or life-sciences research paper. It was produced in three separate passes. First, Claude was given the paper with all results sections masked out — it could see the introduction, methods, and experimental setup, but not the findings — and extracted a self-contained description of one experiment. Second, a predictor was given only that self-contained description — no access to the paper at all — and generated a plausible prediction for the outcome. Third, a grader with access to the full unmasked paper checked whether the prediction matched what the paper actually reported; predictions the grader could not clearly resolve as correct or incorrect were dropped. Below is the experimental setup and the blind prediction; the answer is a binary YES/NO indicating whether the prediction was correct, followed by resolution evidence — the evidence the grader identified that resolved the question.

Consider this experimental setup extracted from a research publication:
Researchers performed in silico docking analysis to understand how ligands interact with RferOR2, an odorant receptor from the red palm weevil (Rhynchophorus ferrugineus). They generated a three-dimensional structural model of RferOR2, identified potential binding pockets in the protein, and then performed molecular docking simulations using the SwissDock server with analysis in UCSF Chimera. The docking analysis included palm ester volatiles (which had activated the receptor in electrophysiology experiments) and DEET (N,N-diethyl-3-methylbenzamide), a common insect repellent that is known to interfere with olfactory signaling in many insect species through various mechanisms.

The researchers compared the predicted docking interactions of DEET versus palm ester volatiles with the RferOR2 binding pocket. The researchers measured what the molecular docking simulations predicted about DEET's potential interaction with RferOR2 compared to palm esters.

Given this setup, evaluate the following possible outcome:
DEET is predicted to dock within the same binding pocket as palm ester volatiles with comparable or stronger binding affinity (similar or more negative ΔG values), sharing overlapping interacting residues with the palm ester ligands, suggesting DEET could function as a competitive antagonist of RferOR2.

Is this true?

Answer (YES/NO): NO